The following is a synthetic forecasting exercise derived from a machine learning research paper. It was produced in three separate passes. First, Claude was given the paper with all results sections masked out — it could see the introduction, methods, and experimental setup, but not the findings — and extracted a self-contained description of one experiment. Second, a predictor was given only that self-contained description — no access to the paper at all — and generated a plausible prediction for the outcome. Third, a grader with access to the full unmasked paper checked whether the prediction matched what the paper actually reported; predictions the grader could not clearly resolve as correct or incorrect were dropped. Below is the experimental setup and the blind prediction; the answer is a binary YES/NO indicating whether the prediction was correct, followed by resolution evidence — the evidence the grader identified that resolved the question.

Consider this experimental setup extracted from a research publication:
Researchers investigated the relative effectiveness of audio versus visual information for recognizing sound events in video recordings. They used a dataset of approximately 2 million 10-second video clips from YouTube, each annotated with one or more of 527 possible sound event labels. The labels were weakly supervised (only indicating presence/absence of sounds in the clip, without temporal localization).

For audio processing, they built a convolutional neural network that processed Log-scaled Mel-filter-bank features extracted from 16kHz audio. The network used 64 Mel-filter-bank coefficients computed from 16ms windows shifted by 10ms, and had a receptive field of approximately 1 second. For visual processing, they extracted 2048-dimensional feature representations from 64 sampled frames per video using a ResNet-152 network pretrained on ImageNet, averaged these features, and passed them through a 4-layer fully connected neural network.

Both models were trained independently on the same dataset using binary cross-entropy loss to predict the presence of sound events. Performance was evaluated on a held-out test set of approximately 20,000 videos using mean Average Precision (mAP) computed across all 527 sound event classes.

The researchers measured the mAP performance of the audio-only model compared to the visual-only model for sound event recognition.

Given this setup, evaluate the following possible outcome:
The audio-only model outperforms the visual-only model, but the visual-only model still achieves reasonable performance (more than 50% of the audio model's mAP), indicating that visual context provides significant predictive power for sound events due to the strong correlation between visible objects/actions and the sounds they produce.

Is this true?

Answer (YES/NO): YES